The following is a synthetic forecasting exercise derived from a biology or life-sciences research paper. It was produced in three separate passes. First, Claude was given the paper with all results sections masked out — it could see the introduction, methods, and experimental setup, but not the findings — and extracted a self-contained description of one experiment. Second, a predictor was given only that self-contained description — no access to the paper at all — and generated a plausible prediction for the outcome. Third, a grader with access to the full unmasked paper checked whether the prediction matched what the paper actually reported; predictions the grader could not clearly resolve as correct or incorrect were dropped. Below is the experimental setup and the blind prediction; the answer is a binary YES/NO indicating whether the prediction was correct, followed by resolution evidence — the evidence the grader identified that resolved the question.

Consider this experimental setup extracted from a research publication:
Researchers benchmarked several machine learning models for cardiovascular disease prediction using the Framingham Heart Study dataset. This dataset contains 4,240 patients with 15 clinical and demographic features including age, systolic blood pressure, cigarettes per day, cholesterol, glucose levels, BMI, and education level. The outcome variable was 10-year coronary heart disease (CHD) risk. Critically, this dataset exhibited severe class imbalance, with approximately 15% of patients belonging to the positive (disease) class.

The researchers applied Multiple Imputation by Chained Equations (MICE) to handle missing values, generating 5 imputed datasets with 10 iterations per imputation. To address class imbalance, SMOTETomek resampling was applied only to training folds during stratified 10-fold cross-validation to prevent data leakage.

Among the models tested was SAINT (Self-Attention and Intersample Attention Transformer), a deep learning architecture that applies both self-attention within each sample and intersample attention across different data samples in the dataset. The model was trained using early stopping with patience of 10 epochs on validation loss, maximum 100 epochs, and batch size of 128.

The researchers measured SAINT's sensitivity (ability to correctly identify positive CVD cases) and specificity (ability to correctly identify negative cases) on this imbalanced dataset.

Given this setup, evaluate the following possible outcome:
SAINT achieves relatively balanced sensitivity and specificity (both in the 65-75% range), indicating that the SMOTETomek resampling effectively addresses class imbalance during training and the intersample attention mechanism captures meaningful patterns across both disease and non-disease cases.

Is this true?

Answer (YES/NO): NO